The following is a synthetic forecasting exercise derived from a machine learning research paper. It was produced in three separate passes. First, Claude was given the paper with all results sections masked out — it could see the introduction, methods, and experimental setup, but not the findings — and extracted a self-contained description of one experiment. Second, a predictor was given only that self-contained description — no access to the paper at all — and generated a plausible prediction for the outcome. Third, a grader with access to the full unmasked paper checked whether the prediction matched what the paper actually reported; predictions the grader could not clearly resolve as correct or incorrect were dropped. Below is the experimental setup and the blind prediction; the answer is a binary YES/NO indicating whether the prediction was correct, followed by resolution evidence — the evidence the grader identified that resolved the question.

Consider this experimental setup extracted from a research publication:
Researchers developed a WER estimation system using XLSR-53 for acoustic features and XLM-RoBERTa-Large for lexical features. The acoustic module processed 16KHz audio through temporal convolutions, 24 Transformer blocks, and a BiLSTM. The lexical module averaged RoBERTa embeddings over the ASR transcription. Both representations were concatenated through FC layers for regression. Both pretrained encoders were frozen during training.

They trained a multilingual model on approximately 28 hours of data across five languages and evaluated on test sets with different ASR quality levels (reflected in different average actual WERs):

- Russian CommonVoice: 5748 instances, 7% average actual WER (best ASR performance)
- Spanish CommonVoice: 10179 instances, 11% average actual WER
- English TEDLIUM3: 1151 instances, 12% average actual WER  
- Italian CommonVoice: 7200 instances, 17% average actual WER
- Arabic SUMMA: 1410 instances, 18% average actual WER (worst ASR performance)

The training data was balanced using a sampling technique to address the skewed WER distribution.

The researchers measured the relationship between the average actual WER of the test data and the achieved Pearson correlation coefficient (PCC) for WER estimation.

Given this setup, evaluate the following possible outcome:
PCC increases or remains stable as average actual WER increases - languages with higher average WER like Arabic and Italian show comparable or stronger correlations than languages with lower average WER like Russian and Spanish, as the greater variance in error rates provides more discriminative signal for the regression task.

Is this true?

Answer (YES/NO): YES